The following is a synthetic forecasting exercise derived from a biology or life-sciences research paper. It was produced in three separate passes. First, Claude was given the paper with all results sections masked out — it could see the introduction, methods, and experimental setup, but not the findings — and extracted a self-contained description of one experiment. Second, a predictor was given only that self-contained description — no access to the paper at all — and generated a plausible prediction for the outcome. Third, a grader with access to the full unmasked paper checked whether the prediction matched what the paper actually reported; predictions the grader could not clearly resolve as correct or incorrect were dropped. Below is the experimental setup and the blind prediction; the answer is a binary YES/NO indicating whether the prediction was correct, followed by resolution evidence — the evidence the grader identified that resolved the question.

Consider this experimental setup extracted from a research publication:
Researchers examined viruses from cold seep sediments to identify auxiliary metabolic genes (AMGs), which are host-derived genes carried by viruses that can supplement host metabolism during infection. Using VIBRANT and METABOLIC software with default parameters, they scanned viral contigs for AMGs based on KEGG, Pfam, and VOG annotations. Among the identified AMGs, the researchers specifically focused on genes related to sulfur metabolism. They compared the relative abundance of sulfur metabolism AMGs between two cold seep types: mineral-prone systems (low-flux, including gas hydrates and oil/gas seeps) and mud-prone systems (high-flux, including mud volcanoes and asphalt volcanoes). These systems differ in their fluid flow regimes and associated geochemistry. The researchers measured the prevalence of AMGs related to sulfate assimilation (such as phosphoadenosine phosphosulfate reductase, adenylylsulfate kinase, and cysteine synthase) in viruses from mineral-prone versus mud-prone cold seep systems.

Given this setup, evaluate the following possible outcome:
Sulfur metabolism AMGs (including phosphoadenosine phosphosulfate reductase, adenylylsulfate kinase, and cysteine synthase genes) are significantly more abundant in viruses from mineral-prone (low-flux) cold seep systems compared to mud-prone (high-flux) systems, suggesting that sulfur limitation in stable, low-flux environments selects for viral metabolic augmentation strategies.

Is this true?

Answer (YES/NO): NO